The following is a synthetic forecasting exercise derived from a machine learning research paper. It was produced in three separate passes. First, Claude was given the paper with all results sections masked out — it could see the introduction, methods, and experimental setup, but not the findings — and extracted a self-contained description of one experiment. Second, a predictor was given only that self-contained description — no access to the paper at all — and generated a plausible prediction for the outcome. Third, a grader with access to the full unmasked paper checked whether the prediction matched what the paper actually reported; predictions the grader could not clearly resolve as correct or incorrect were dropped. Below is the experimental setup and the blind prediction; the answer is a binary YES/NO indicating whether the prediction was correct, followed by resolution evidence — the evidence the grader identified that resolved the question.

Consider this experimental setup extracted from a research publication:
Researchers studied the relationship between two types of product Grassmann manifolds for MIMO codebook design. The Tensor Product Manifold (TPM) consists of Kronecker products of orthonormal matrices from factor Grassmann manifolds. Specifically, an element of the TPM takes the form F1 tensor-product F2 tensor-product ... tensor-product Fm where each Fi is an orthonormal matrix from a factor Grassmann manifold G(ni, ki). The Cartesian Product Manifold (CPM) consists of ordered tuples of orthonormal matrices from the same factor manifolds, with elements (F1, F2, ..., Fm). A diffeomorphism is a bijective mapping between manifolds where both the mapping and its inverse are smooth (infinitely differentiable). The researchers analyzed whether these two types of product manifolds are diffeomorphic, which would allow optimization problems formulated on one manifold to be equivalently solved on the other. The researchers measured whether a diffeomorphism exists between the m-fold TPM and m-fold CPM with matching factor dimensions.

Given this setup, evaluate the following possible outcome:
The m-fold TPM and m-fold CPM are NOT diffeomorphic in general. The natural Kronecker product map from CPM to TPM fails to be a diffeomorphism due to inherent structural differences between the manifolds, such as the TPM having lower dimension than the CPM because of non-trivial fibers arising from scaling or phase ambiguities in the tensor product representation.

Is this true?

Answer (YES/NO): NO